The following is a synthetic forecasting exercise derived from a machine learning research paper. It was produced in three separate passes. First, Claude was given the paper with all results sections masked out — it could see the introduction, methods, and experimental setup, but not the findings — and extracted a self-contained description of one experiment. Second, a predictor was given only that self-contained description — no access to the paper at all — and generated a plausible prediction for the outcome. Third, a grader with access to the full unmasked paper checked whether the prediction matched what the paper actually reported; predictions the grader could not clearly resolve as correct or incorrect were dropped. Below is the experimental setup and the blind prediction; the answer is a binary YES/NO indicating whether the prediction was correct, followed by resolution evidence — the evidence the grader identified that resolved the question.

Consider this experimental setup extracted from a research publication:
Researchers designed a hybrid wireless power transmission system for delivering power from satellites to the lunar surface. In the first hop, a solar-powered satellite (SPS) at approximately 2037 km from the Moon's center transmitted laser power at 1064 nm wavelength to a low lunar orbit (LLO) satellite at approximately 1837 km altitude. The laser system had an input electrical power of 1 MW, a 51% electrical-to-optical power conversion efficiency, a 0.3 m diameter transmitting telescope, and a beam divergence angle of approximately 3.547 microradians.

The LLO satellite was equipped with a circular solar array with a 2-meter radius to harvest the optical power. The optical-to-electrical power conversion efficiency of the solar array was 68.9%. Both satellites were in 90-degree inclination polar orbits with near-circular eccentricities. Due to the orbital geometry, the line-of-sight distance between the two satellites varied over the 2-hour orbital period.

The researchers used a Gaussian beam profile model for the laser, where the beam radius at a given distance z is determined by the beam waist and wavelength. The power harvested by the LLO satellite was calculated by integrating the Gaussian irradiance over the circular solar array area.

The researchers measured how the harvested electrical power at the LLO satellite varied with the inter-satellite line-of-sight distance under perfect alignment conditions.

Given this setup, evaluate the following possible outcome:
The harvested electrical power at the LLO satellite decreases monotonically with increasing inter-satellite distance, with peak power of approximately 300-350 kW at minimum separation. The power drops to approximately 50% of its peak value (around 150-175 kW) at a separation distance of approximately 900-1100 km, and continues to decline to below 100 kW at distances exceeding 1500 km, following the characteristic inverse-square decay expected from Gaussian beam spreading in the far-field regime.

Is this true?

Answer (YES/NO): NO